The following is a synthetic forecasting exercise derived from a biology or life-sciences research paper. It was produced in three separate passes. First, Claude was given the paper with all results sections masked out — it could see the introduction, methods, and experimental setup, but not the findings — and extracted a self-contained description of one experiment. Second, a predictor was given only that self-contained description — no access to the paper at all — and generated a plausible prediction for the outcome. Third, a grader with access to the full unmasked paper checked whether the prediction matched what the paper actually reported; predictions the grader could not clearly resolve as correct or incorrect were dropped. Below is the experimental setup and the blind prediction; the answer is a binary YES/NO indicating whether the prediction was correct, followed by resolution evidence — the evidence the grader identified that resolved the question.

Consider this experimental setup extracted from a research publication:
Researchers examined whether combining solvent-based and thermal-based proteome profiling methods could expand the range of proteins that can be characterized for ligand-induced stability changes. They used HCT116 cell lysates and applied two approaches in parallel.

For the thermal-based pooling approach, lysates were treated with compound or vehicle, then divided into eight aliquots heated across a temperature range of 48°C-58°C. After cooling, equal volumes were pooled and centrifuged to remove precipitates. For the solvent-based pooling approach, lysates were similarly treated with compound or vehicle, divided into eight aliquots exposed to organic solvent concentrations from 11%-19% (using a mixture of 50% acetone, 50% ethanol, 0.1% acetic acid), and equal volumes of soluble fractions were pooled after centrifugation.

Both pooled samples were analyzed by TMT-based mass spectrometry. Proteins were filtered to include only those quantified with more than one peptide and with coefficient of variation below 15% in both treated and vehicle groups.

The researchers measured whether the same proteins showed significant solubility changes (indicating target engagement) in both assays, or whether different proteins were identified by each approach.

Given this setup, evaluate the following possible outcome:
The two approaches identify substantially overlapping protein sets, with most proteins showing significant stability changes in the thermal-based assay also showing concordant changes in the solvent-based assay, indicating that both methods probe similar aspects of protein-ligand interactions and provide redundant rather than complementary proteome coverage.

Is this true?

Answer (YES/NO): NO